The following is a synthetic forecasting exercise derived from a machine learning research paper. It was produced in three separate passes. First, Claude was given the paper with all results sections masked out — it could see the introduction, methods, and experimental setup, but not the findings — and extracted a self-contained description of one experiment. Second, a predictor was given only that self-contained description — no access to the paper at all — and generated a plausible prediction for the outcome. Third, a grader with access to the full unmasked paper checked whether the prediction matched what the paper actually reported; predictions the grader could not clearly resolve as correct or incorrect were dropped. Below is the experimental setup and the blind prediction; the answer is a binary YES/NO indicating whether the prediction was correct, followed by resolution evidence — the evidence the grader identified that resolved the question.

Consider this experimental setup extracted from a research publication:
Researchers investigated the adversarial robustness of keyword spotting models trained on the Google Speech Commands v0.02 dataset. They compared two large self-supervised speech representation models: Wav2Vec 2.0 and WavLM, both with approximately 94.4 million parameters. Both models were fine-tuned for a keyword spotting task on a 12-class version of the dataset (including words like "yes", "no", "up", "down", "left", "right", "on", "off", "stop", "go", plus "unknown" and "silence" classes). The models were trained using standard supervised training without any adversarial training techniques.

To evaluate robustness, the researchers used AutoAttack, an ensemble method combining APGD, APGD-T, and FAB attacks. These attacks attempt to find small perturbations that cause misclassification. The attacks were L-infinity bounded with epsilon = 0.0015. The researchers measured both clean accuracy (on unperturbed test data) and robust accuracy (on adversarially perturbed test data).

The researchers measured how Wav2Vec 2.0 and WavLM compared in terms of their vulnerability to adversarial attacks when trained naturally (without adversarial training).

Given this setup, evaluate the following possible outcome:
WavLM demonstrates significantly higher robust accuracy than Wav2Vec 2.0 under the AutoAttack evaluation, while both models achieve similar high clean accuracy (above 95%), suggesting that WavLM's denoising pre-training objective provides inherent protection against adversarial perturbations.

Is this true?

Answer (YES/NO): NO